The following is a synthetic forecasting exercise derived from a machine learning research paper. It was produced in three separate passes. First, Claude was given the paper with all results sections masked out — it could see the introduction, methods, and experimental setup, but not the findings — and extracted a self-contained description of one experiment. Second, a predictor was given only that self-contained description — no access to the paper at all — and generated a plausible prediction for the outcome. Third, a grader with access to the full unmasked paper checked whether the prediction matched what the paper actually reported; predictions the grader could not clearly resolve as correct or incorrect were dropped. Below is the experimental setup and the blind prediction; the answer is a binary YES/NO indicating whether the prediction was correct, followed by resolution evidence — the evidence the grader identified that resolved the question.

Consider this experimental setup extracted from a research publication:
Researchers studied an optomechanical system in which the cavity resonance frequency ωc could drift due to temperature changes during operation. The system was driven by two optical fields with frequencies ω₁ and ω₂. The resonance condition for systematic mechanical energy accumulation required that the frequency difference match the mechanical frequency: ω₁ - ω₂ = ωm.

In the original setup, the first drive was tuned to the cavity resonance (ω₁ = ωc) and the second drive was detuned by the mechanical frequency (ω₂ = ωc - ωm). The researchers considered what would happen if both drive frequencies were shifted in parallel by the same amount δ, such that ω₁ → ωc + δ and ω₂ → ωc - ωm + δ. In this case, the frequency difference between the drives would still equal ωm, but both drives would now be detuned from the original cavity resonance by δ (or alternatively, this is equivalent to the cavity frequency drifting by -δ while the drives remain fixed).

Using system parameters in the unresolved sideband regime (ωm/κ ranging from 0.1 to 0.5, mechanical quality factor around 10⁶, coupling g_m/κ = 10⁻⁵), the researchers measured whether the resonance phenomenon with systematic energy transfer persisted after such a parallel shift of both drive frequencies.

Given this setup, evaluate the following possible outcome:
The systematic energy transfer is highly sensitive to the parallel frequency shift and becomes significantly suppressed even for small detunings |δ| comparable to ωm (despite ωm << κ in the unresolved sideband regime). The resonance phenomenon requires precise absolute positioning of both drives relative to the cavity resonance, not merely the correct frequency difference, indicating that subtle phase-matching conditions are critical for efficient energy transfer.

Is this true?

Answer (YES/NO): NO